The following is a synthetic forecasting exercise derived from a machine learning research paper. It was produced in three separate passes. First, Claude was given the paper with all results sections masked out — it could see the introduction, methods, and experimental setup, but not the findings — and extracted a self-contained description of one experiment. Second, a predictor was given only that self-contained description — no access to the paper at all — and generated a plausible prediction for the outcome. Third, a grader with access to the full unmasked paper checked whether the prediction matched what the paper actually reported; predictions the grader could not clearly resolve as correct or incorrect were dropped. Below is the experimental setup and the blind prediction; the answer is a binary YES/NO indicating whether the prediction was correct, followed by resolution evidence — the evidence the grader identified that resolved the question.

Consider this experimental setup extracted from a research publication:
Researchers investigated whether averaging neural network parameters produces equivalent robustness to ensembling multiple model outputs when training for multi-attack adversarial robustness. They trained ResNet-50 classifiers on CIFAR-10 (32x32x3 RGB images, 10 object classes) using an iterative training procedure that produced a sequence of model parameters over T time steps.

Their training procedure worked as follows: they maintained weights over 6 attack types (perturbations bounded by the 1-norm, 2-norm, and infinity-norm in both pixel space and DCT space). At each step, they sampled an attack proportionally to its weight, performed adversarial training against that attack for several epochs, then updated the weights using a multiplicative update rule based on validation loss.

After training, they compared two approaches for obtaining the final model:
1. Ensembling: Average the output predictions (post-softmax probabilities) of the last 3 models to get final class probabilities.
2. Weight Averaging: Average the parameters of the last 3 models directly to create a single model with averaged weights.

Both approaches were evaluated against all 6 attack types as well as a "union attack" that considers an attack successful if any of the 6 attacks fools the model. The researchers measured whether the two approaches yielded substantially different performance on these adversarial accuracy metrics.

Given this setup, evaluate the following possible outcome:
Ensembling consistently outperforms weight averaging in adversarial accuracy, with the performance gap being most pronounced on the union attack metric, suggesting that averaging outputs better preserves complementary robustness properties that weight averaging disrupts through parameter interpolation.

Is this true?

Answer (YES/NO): NO